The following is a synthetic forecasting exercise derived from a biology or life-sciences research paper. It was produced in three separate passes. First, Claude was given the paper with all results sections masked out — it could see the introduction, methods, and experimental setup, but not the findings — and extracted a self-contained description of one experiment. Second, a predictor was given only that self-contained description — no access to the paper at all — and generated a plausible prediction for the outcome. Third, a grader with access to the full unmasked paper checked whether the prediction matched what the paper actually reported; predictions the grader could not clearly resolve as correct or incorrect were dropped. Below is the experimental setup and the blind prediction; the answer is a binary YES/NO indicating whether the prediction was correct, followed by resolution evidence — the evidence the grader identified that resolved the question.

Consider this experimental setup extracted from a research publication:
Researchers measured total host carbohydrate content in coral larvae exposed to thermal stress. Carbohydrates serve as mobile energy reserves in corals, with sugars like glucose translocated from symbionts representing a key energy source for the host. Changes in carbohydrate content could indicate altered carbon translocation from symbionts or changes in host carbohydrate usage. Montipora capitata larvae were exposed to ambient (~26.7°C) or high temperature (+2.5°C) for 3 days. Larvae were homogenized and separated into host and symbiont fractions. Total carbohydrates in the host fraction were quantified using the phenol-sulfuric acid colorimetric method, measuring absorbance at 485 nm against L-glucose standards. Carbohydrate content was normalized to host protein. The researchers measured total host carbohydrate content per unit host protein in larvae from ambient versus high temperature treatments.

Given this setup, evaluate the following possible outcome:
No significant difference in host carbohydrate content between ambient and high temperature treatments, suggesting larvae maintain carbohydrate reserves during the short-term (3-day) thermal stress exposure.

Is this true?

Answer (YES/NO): YES